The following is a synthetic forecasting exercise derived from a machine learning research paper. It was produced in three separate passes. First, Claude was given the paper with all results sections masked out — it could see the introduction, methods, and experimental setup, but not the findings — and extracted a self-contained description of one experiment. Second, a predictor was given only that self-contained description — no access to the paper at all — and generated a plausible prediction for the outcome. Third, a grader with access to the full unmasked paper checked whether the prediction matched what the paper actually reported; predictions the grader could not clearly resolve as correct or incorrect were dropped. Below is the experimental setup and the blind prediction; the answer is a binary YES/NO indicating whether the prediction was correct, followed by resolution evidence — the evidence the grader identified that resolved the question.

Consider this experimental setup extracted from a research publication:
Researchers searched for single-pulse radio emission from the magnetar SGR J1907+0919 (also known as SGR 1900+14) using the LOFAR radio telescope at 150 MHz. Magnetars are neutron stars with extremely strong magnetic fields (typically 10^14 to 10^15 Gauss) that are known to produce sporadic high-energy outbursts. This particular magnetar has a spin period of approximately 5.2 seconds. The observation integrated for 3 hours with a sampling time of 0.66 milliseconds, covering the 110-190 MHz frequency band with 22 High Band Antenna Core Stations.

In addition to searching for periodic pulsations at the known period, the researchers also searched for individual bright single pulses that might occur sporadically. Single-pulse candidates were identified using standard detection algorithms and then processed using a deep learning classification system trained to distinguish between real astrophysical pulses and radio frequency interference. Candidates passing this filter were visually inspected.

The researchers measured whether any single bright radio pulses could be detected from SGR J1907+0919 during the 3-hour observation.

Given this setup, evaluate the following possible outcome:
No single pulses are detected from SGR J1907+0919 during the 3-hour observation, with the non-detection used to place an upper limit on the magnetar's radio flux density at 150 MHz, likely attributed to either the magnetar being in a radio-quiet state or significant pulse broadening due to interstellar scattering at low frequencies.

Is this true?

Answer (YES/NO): YES